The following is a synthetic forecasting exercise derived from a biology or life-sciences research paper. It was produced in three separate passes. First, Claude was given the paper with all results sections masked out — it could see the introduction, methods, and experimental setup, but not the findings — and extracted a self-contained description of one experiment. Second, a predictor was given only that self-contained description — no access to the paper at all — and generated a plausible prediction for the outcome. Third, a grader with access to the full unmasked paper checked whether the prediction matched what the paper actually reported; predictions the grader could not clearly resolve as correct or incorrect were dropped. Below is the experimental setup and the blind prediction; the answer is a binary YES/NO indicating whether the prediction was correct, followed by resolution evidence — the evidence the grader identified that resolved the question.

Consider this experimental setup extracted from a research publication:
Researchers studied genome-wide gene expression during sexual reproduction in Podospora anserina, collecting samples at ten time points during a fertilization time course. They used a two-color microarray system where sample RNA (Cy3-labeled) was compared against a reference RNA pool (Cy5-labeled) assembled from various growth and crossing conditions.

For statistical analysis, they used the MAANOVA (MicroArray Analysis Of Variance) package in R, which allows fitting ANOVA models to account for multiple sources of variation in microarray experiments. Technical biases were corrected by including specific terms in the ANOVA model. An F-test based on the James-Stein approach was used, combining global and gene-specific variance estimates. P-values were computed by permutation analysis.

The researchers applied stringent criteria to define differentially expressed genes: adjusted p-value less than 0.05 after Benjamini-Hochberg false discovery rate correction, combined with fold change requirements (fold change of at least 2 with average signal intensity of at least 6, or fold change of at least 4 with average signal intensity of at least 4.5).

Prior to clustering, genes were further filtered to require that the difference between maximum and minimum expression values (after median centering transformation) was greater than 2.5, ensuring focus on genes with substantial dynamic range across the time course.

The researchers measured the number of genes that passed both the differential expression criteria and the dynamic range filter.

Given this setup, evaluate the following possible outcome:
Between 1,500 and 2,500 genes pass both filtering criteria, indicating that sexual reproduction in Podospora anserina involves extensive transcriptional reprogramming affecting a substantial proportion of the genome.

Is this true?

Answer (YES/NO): YES